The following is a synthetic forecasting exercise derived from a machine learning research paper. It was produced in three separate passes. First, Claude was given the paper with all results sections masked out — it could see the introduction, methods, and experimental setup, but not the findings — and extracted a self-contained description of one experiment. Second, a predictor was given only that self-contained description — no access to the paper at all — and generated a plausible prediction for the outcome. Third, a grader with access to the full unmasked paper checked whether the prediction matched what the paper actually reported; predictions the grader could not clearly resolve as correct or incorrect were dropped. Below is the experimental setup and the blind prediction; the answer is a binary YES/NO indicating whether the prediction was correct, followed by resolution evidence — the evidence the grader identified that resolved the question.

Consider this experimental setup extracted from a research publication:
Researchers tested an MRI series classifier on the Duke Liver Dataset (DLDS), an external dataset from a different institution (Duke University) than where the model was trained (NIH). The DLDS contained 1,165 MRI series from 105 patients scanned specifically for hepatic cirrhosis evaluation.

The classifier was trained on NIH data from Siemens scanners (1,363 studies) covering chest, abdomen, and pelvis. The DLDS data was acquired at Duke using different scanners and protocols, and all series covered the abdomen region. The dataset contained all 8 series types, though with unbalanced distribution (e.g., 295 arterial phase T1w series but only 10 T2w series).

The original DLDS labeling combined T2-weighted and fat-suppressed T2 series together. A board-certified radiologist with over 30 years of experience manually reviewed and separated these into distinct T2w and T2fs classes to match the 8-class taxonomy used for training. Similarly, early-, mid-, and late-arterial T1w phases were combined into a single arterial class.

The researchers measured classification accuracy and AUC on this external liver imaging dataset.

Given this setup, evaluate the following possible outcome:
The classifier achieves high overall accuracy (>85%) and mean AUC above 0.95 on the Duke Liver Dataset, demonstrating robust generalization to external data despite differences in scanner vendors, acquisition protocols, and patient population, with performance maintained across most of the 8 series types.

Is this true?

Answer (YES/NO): NO